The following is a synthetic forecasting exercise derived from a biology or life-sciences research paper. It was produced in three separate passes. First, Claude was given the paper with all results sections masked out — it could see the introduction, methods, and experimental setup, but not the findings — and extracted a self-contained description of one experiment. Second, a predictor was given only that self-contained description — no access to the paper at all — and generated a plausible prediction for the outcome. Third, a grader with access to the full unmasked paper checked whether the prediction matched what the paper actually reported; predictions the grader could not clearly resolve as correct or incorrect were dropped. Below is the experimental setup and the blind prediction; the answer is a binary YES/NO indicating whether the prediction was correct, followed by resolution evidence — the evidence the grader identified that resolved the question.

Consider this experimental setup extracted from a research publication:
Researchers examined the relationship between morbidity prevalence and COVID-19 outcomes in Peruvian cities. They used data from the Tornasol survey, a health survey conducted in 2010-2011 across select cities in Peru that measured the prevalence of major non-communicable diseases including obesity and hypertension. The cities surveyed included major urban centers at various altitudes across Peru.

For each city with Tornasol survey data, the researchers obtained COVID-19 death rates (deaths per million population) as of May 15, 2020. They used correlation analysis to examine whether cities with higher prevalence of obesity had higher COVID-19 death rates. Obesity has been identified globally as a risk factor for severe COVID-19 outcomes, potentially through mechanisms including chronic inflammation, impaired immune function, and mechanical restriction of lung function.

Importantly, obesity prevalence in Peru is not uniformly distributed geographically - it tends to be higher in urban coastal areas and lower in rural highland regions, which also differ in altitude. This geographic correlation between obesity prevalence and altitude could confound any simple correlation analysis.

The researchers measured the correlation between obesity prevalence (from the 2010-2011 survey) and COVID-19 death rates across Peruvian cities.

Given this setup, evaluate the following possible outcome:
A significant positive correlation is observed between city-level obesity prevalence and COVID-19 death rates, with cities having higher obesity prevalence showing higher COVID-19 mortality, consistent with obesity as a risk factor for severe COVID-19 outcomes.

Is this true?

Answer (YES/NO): NO